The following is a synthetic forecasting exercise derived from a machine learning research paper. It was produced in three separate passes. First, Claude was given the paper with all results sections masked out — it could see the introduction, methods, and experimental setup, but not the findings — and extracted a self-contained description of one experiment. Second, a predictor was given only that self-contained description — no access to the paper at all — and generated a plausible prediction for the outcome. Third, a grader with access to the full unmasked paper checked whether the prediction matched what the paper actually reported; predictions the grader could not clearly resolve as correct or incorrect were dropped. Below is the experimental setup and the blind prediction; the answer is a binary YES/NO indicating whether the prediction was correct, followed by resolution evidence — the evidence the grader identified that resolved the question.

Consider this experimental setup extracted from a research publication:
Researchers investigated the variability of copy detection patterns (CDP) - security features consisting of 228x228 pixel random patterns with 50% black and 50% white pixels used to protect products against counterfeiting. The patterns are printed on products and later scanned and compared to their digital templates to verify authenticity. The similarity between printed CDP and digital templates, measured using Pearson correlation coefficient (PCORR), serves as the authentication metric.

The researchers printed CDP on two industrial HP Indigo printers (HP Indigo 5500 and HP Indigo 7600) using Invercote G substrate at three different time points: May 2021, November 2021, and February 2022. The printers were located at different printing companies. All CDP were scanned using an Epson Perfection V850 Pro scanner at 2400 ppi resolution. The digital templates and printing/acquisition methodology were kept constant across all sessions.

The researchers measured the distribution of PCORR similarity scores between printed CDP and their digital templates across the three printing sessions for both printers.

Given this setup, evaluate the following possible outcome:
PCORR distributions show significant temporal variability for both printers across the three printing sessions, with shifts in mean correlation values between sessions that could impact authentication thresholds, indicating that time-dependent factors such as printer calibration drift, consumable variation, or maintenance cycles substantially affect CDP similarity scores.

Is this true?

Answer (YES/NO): YES